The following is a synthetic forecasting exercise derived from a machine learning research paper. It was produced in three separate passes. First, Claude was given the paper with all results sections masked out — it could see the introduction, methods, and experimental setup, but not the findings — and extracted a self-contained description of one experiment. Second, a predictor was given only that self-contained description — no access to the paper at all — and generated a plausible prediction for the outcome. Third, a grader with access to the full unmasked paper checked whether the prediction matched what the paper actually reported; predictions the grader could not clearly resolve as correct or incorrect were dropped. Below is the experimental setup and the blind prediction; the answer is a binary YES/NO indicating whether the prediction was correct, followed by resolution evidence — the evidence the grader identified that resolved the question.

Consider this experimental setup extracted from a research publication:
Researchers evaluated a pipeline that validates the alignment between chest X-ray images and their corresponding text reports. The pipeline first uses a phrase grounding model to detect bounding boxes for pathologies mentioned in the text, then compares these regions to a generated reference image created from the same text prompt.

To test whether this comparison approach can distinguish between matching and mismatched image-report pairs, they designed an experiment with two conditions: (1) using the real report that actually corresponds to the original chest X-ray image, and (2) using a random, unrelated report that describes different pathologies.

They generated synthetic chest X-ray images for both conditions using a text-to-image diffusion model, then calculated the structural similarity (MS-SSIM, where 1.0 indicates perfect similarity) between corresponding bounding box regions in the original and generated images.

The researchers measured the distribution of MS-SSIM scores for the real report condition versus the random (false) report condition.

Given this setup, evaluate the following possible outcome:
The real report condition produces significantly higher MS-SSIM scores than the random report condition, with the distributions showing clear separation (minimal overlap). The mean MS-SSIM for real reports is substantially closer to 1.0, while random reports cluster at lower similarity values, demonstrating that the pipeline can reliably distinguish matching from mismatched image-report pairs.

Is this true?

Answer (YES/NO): NO